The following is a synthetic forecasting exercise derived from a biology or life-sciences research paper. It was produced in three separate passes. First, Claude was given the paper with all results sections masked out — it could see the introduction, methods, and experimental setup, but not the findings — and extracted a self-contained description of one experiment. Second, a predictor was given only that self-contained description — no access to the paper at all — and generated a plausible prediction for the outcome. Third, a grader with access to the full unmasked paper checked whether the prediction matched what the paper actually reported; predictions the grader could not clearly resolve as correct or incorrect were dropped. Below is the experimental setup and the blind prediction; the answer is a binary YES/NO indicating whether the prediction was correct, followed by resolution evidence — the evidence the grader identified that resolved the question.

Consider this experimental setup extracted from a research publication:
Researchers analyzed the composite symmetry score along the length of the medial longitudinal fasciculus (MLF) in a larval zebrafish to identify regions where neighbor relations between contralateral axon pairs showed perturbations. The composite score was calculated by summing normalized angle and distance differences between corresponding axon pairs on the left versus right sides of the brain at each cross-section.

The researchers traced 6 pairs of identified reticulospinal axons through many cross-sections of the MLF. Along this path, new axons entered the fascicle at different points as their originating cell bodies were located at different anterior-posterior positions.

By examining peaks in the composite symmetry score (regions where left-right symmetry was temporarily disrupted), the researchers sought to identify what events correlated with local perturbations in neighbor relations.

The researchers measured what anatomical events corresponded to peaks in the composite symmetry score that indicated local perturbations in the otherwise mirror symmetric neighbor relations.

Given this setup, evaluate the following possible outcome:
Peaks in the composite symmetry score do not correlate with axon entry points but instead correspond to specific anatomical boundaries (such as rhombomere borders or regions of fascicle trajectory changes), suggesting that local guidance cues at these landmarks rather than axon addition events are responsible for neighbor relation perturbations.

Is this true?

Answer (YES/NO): NO